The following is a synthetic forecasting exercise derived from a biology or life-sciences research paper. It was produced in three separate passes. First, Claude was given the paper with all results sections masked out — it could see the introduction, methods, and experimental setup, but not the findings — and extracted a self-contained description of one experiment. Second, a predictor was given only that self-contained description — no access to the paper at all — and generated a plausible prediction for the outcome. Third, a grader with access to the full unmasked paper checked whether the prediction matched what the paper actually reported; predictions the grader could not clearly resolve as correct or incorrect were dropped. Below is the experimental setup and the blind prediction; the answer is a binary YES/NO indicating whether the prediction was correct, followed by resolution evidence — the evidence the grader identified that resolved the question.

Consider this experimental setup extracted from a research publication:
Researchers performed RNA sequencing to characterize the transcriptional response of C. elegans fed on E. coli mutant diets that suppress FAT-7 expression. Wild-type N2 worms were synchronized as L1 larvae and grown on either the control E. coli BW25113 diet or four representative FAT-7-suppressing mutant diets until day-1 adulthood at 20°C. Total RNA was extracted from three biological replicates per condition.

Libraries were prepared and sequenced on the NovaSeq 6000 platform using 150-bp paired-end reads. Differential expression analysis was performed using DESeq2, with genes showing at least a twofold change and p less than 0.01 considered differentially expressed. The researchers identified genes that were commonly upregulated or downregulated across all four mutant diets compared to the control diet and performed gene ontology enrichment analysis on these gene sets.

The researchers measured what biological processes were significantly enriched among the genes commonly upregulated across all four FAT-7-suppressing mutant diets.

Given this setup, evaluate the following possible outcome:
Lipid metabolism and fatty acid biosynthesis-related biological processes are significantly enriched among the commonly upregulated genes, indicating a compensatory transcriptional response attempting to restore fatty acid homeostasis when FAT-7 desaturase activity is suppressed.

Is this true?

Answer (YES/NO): NO